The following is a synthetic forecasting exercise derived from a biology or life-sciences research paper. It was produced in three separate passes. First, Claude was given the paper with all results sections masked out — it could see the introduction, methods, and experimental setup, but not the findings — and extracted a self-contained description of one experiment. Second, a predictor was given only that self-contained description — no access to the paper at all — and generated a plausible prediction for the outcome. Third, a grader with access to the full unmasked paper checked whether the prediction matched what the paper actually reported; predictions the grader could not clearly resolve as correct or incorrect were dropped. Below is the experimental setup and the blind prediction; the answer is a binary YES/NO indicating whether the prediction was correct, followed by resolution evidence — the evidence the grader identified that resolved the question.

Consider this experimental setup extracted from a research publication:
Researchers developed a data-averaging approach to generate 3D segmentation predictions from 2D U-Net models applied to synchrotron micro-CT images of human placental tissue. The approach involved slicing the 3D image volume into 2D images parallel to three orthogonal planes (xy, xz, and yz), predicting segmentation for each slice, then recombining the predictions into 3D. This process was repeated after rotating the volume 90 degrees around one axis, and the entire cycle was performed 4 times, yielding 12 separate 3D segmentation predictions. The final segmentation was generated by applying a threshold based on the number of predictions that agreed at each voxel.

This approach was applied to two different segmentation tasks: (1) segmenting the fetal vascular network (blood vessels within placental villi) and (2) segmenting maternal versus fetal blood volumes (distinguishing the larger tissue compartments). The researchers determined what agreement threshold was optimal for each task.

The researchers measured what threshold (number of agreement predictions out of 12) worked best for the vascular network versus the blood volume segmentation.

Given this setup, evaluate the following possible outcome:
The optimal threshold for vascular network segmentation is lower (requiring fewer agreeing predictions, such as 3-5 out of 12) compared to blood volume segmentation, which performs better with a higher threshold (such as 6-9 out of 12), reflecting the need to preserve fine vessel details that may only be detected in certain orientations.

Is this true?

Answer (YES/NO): NO